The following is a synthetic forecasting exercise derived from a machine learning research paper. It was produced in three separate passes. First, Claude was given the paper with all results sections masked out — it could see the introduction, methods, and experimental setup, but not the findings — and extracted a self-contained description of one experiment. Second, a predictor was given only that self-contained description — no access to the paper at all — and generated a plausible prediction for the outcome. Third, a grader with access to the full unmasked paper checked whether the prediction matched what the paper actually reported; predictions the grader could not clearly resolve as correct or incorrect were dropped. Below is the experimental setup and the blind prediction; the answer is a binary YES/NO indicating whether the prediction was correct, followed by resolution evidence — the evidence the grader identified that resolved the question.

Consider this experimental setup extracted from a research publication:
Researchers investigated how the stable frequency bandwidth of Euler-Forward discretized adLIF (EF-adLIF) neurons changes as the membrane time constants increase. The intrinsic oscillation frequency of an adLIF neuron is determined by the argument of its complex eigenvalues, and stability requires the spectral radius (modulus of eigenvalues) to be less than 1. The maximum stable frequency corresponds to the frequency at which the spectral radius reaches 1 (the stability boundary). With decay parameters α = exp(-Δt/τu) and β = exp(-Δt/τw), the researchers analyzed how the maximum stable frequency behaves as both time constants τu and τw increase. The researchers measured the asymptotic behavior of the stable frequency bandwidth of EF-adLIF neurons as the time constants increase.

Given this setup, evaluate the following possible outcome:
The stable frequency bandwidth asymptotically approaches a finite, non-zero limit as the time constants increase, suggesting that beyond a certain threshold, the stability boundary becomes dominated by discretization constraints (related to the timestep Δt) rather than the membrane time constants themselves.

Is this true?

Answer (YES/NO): NO